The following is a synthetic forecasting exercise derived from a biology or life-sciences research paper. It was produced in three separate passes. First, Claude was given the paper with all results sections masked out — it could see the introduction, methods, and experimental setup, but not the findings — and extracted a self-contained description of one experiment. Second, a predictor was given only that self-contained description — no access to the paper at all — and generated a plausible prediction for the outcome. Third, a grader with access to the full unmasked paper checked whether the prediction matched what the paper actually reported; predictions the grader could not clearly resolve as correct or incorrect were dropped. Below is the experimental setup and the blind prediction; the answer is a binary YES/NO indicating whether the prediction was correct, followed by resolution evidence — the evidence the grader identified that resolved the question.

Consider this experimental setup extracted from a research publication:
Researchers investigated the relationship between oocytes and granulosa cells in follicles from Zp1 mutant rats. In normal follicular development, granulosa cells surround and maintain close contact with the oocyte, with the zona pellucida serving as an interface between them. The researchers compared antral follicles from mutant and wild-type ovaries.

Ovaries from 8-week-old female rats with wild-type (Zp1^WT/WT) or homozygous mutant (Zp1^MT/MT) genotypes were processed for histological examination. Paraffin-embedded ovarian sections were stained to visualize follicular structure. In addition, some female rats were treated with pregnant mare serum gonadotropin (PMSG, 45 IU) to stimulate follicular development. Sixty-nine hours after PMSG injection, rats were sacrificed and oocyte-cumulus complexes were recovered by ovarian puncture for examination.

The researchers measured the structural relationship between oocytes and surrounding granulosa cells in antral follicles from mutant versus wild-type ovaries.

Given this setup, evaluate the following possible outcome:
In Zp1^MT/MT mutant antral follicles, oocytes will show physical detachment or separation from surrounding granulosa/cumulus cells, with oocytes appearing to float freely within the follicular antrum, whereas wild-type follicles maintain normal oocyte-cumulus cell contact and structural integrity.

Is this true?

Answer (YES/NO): YES